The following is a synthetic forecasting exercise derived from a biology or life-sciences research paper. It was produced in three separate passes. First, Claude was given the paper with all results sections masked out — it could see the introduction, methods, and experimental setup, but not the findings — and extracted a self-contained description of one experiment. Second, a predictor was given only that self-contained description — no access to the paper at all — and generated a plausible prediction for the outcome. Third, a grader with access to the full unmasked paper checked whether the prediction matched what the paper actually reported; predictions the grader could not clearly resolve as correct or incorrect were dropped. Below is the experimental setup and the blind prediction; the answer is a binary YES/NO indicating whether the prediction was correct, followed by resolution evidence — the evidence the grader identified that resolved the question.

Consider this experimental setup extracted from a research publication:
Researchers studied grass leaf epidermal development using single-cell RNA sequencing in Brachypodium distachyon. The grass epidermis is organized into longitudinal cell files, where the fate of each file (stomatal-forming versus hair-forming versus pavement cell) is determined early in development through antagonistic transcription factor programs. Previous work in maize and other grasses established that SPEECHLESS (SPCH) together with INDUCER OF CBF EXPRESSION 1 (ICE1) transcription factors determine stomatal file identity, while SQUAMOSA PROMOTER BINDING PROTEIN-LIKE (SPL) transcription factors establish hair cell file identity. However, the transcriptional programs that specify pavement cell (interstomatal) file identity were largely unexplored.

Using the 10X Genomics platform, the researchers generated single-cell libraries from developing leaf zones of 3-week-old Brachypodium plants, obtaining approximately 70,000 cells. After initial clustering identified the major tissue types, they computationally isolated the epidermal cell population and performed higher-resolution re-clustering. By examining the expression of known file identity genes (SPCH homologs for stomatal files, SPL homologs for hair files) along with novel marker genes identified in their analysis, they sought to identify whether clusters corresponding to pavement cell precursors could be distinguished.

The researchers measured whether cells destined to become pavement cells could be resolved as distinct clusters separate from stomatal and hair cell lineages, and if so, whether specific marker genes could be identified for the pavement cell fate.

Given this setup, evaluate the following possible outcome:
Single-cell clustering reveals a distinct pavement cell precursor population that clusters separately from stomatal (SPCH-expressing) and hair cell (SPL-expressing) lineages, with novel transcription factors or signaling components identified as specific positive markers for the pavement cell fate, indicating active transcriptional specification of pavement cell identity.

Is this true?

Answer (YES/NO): NO